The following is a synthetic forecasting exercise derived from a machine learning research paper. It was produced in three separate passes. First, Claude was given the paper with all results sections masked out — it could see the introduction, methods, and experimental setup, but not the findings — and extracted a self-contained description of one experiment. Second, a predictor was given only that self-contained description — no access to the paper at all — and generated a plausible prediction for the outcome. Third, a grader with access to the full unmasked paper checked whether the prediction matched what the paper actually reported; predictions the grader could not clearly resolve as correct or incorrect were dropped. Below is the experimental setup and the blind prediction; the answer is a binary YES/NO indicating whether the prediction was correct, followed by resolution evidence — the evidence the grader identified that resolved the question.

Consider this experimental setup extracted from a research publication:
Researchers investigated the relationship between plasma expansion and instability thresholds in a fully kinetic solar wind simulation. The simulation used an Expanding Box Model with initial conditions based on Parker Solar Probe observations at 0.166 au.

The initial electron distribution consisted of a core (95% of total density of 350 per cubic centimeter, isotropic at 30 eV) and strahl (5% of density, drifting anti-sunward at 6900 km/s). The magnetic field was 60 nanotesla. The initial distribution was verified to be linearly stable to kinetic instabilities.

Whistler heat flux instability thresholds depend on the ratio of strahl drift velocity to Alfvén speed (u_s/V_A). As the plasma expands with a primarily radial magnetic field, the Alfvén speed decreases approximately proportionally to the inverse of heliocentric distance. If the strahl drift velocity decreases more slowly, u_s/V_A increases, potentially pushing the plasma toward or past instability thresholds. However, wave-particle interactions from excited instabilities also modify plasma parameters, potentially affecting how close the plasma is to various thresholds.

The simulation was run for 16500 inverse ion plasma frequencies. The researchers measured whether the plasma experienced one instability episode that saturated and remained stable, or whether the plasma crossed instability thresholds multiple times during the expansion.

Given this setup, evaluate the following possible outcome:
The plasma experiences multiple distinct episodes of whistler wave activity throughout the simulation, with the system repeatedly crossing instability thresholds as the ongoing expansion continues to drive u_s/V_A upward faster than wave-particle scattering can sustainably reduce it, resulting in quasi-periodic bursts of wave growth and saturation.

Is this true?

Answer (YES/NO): YES